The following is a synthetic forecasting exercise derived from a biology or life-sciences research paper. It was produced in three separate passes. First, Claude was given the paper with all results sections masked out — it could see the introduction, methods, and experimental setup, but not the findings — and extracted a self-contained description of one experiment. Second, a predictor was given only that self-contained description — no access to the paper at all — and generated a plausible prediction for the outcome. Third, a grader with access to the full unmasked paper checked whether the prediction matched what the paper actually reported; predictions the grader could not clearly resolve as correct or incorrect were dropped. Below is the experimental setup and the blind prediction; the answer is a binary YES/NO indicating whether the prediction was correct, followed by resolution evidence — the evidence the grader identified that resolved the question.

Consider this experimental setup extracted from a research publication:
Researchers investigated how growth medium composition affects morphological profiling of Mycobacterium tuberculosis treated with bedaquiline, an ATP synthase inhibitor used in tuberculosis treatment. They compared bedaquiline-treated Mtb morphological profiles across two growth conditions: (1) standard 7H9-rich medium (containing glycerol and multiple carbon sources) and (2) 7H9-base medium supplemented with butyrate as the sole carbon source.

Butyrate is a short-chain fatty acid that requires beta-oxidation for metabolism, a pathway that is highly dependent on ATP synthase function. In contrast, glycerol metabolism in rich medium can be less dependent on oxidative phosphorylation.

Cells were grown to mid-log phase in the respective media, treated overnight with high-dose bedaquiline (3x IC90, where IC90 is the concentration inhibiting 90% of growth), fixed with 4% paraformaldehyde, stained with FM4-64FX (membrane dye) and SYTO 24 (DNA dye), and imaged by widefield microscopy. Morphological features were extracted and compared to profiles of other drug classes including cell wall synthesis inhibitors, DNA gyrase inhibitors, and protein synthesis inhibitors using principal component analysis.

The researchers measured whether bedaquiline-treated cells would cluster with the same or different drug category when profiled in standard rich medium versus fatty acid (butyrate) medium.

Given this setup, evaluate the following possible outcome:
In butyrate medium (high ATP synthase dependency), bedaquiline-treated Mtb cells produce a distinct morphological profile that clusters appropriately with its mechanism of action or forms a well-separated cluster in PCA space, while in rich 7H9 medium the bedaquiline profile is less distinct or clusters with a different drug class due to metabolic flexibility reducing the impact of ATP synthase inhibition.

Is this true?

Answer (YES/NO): NO